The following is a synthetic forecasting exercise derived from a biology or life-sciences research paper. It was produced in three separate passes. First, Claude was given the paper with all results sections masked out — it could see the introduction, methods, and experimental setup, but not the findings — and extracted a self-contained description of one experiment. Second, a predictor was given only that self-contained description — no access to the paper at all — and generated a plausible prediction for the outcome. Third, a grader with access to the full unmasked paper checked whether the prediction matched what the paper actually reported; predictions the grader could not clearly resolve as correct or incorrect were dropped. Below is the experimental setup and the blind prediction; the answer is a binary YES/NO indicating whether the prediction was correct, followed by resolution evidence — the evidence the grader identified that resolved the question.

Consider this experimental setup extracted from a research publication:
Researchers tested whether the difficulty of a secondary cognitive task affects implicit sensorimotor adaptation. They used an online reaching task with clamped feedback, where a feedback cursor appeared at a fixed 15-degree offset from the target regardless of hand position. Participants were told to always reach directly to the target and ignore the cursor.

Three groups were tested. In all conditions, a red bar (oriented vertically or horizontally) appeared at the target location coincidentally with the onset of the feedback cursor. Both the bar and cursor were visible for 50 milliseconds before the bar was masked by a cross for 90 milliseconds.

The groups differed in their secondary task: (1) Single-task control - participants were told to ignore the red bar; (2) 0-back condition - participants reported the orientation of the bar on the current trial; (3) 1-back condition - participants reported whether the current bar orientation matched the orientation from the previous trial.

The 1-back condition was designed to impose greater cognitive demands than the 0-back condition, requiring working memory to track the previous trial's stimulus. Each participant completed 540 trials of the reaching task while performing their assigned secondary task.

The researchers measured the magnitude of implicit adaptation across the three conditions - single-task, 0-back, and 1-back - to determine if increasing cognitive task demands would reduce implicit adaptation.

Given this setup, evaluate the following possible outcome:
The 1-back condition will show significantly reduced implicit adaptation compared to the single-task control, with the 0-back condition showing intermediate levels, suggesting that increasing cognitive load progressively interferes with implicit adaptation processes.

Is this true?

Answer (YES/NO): NO